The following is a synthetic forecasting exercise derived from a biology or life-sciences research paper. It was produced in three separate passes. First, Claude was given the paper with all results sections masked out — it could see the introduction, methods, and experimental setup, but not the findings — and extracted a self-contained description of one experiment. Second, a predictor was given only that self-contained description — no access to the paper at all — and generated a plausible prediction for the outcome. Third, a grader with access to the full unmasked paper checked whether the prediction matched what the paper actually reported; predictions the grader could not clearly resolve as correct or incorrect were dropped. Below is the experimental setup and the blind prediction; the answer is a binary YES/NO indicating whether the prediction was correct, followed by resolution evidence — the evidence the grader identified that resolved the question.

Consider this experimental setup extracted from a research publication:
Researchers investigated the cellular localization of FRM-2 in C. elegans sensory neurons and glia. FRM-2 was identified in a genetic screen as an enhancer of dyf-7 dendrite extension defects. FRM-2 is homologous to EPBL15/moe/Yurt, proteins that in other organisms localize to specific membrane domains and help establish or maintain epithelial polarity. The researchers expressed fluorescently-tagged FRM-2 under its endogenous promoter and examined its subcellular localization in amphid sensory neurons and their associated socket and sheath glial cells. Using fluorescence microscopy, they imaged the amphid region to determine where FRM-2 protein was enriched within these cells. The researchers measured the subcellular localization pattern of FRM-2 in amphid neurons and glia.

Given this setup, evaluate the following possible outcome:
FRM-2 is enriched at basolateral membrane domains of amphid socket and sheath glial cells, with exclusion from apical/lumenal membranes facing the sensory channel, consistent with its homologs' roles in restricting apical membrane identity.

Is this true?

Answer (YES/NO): NO